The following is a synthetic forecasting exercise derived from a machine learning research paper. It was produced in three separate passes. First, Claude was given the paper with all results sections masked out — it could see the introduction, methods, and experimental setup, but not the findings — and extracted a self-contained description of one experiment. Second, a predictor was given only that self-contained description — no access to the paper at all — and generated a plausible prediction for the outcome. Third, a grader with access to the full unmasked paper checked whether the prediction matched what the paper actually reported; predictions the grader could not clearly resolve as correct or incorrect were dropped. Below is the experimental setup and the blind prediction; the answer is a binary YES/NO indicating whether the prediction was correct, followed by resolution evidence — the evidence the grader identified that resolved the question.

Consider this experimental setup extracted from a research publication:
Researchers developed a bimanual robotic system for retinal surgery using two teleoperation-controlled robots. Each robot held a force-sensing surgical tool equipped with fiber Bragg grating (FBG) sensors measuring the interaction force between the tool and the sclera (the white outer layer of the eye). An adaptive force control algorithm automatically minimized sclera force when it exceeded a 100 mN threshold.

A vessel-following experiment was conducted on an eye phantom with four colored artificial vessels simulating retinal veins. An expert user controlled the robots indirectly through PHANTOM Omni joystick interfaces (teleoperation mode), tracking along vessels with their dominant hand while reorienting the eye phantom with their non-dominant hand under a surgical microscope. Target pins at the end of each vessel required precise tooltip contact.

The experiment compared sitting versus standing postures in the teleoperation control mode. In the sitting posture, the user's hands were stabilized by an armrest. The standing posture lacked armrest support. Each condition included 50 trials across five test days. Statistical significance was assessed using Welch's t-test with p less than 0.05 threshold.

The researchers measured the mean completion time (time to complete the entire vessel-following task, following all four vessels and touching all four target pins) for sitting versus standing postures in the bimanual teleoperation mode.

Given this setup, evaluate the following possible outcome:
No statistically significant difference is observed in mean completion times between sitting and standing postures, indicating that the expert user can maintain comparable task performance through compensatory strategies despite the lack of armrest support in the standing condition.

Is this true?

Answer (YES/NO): NO